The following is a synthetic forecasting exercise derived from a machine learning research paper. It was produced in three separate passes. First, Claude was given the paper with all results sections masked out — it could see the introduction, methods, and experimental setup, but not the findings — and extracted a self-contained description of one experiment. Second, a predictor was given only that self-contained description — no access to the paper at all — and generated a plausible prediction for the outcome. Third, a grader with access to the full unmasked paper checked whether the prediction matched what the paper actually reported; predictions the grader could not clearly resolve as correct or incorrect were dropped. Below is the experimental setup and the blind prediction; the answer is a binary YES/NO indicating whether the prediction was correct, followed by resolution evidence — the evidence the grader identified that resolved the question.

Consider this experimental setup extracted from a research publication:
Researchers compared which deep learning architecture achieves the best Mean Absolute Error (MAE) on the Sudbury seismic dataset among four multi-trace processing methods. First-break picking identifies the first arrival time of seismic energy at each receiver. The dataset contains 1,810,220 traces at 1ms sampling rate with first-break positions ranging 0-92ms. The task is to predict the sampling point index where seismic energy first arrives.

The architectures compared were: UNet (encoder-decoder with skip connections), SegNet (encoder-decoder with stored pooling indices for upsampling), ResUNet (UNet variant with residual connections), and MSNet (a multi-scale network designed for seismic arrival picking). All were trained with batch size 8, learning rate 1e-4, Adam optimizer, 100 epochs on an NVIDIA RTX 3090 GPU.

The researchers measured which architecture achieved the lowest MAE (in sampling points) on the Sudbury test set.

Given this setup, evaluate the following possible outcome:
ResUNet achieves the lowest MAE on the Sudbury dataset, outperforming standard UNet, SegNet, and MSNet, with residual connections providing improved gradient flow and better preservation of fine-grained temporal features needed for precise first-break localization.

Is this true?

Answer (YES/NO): NO